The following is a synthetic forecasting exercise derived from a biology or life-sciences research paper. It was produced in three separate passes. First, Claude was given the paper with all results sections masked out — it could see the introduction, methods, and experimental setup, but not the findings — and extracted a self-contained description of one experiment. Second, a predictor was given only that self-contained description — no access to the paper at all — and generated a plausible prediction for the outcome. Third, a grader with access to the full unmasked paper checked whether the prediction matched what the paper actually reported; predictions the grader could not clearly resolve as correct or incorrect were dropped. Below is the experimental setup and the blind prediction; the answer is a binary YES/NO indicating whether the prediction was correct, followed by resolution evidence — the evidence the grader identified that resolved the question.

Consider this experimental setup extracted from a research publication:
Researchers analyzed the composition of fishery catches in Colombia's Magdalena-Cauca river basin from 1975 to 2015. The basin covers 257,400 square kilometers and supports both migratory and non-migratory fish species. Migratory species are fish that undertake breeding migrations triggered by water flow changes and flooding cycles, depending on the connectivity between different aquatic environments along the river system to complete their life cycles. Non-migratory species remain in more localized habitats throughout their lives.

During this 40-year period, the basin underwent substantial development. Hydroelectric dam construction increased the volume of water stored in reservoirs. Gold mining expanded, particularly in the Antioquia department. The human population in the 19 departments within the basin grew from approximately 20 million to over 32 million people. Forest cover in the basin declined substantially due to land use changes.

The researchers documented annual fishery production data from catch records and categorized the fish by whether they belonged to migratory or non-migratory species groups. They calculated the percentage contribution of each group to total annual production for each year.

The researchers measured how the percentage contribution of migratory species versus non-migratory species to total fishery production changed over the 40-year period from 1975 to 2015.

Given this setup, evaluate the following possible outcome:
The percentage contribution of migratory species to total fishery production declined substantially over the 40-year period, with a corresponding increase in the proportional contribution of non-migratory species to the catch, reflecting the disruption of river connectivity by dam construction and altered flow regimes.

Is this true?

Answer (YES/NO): YES